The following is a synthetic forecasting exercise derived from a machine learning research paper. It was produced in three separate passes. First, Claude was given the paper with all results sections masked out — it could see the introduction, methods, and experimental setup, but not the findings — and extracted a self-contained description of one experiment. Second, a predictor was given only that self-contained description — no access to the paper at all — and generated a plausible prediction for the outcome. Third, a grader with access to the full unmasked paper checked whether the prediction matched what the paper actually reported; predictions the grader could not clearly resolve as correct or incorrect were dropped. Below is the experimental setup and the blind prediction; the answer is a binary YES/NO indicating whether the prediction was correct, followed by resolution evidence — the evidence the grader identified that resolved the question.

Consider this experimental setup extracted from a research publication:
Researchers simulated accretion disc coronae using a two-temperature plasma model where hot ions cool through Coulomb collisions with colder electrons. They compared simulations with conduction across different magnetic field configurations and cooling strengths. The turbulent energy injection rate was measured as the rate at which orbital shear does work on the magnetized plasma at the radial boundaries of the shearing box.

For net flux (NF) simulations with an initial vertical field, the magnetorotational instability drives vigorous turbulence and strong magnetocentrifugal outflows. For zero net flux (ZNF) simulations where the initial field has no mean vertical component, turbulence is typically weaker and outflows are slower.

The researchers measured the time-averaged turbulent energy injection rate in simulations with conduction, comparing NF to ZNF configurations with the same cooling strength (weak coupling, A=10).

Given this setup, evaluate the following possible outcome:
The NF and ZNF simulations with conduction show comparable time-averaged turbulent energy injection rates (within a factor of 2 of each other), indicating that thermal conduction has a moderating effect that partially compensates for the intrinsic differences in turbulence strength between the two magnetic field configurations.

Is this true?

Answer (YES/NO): NO